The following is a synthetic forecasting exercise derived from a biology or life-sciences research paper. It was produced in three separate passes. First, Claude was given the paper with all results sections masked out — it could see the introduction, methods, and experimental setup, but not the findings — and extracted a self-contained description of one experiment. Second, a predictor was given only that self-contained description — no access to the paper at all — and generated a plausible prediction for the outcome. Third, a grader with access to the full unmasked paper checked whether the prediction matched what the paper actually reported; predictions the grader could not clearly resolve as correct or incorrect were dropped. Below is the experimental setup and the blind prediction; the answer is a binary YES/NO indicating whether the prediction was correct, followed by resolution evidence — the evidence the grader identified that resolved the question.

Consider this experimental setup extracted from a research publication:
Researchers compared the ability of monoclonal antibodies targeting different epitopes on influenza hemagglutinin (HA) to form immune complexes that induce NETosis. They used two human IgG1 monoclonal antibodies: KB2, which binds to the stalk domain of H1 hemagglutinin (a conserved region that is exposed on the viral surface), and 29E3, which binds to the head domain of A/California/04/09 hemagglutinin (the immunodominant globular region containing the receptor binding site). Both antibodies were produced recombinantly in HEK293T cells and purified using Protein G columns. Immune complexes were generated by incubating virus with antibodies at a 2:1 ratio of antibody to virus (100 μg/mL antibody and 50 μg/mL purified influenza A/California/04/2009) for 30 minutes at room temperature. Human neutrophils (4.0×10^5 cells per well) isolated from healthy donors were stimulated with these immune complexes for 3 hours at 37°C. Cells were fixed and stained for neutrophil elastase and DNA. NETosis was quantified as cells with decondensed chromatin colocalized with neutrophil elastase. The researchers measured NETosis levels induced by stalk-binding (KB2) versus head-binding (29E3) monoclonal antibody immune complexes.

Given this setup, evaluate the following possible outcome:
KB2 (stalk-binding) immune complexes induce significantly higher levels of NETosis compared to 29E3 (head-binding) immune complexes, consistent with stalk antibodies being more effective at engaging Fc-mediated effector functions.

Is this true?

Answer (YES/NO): YES